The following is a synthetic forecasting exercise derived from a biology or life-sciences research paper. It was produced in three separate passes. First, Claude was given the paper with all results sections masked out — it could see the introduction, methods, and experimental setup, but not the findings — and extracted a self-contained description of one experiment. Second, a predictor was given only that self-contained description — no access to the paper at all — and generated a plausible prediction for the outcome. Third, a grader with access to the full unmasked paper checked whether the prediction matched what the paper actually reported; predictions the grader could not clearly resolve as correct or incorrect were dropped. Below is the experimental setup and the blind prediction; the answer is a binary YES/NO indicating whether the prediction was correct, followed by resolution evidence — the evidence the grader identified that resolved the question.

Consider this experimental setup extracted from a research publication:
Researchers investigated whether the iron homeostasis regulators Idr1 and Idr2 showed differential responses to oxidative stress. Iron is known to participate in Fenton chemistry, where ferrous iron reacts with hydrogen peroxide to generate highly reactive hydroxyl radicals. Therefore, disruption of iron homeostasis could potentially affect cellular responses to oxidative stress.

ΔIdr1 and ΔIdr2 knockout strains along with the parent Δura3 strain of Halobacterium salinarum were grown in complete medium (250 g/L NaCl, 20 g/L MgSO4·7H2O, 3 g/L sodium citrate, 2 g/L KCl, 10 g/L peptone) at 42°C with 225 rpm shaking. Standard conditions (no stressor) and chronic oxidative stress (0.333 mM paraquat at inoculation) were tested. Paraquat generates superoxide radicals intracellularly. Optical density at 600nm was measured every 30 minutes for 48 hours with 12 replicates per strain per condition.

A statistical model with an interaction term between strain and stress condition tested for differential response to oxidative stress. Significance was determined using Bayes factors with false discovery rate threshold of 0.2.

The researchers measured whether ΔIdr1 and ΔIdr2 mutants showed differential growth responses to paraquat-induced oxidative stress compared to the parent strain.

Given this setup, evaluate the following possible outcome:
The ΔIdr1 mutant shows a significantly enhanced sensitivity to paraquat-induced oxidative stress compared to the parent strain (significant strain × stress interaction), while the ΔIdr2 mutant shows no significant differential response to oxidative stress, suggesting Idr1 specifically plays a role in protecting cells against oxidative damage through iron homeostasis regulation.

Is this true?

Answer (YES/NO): NO